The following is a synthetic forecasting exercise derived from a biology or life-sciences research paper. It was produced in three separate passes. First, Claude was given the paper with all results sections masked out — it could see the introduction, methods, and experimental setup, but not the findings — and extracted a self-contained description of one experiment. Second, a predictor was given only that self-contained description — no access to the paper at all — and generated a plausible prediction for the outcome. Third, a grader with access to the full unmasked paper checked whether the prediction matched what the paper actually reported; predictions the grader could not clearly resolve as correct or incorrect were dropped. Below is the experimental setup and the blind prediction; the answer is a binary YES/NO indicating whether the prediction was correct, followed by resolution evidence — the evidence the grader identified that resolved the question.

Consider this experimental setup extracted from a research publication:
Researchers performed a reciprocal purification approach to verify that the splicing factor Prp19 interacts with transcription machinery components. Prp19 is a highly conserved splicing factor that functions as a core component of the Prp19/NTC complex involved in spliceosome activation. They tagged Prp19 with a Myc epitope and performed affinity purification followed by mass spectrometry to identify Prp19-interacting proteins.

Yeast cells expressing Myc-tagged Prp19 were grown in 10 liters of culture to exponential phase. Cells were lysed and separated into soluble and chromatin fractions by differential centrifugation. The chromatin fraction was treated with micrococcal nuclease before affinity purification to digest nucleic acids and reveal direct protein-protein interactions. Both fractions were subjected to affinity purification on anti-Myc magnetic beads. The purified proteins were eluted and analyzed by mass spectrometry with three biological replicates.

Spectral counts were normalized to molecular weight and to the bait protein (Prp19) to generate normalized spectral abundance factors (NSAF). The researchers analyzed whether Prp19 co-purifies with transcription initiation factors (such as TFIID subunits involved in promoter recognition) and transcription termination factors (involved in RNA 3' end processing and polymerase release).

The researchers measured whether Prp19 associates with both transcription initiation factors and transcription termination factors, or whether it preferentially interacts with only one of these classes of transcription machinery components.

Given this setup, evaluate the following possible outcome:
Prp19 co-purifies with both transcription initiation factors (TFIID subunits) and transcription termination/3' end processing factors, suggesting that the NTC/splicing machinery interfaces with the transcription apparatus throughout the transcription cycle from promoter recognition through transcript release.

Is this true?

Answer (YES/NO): YES